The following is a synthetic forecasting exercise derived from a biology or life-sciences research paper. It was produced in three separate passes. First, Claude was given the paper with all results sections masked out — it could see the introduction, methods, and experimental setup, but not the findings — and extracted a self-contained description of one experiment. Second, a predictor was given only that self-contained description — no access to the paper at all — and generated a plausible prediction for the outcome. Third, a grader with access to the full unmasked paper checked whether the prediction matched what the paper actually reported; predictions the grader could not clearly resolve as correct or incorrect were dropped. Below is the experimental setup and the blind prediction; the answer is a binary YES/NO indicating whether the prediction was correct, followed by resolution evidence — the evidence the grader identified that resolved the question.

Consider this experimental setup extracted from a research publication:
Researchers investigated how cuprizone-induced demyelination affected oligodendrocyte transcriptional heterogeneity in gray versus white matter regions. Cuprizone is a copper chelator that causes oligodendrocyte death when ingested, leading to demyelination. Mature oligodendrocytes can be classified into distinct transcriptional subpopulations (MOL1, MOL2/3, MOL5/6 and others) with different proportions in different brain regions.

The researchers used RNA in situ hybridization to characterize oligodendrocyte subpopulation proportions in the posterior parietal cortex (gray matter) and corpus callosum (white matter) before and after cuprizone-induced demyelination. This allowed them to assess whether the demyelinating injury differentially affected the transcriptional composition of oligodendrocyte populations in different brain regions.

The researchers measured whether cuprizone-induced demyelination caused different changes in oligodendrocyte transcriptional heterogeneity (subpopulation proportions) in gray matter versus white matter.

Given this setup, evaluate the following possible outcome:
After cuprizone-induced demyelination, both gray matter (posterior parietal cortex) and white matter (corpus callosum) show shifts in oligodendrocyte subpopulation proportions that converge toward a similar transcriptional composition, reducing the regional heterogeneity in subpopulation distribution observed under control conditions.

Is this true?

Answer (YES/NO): NO